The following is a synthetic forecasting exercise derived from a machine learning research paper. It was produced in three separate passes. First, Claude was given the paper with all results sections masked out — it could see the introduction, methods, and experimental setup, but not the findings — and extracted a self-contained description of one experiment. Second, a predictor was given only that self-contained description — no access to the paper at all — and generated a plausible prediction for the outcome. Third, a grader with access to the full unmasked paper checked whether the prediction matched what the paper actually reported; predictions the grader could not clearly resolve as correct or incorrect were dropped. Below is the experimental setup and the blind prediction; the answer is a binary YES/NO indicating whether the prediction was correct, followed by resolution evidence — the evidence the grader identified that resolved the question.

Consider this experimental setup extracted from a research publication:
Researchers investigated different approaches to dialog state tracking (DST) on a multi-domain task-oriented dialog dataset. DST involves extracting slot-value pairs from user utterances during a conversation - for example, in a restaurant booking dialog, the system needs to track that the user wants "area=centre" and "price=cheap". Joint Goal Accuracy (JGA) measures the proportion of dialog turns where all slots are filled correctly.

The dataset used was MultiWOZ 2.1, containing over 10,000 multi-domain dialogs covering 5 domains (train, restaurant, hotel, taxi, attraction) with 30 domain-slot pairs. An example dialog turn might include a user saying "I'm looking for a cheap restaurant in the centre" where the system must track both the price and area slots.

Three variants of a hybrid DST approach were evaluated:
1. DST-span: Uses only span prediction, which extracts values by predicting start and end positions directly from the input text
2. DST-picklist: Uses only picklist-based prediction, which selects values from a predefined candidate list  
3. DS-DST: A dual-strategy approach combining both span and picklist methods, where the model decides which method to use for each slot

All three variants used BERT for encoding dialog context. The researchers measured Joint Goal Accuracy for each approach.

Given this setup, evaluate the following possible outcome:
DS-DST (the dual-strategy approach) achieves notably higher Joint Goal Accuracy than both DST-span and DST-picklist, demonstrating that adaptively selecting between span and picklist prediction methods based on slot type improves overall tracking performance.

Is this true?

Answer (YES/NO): NO